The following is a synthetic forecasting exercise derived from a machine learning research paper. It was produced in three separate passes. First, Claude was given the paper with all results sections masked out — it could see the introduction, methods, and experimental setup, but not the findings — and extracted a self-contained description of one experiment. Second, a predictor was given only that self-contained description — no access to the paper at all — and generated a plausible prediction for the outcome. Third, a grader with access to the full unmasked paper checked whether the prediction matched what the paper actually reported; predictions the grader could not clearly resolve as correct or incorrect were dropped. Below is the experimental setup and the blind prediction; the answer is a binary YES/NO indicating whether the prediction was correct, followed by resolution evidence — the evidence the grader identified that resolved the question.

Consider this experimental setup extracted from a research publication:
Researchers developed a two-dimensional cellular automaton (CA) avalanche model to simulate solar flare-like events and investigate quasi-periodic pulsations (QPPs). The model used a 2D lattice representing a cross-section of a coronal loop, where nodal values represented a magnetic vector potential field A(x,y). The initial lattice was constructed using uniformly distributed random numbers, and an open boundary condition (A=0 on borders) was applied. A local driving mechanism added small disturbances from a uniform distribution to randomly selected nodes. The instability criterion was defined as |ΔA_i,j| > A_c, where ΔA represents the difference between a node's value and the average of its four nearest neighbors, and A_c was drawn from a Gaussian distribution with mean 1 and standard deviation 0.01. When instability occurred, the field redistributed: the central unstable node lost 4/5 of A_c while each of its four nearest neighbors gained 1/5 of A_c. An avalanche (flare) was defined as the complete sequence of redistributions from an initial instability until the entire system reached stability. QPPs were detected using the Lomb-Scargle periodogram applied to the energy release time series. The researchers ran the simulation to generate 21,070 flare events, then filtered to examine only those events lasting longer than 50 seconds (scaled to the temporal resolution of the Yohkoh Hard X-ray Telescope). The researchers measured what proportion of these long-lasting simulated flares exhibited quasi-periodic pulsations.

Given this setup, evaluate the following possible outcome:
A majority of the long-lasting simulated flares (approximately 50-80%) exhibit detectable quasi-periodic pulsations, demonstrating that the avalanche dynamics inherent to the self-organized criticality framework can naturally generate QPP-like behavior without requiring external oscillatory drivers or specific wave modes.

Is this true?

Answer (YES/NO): YES